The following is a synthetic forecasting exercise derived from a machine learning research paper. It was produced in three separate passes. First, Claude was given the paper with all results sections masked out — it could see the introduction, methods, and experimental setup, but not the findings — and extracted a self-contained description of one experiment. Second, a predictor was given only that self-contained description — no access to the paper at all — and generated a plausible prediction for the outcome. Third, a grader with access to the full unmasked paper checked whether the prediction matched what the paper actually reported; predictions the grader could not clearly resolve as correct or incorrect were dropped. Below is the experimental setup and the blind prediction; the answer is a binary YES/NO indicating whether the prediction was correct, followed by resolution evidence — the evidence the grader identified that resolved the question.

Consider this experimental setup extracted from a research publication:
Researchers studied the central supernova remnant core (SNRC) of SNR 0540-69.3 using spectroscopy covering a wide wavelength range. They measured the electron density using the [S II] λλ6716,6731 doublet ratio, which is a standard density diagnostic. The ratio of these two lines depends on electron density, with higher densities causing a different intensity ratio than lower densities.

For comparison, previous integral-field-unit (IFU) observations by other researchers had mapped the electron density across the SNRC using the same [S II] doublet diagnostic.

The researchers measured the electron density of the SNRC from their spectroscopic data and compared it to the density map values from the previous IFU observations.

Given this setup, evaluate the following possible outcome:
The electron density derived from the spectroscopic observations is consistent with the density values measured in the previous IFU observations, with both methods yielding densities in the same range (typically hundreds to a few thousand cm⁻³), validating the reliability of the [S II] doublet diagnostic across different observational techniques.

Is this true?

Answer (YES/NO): YES